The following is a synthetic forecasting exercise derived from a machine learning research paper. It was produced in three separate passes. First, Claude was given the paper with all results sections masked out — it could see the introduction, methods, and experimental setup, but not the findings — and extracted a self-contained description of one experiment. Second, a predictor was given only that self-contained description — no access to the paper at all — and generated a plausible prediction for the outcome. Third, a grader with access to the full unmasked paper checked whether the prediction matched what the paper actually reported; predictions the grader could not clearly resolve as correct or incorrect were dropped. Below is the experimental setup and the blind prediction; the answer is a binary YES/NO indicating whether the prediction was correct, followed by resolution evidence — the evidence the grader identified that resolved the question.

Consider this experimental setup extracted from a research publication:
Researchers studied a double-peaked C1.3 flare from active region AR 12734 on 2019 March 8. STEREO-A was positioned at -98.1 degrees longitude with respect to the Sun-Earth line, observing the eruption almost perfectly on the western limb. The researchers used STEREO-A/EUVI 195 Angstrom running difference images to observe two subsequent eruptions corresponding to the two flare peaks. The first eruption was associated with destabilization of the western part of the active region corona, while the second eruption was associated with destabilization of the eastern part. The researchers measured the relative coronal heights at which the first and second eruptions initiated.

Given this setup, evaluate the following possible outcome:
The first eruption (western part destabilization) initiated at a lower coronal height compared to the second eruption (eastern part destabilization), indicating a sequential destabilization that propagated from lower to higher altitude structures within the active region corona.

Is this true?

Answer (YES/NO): YES